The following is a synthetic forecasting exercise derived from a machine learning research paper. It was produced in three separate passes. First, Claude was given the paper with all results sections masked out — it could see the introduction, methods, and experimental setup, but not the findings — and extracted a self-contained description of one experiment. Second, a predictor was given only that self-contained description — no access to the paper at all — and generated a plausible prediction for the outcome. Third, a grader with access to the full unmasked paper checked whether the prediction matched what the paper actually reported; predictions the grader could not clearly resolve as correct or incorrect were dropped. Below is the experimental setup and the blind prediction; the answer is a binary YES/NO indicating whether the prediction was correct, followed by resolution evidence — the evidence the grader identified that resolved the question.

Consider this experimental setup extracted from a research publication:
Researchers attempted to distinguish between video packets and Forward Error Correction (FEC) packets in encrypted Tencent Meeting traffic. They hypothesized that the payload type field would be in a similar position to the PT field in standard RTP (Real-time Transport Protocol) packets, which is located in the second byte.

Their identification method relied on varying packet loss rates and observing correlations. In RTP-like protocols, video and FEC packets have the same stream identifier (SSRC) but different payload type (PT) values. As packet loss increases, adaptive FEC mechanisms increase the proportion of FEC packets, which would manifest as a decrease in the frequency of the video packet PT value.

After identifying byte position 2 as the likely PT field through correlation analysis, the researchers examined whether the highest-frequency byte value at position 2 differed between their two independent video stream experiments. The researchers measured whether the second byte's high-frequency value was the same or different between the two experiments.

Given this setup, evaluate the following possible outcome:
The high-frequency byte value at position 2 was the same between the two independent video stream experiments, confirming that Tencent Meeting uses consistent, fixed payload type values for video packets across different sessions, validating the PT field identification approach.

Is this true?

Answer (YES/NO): NO